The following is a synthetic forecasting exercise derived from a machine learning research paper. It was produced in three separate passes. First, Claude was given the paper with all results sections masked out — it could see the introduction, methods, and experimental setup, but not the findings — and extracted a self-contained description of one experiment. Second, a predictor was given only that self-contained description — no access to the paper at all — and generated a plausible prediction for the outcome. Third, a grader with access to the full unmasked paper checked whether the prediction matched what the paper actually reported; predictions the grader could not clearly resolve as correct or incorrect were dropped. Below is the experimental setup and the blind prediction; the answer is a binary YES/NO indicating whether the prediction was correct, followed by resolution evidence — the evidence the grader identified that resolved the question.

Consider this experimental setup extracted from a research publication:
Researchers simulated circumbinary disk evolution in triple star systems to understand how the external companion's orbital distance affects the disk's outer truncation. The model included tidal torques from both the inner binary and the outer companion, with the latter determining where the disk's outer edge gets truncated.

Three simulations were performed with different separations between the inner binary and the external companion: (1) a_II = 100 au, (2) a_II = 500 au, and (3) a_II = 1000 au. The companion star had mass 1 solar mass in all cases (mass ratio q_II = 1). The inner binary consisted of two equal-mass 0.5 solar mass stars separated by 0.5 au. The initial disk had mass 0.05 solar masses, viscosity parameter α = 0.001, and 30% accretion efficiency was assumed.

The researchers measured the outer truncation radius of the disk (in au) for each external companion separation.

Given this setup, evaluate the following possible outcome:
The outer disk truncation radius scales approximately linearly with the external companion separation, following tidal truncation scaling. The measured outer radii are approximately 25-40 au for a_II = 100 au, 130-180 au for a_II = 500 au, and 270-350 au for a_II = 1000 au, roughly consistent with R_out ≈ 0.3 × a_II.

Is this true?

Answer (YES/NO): YES